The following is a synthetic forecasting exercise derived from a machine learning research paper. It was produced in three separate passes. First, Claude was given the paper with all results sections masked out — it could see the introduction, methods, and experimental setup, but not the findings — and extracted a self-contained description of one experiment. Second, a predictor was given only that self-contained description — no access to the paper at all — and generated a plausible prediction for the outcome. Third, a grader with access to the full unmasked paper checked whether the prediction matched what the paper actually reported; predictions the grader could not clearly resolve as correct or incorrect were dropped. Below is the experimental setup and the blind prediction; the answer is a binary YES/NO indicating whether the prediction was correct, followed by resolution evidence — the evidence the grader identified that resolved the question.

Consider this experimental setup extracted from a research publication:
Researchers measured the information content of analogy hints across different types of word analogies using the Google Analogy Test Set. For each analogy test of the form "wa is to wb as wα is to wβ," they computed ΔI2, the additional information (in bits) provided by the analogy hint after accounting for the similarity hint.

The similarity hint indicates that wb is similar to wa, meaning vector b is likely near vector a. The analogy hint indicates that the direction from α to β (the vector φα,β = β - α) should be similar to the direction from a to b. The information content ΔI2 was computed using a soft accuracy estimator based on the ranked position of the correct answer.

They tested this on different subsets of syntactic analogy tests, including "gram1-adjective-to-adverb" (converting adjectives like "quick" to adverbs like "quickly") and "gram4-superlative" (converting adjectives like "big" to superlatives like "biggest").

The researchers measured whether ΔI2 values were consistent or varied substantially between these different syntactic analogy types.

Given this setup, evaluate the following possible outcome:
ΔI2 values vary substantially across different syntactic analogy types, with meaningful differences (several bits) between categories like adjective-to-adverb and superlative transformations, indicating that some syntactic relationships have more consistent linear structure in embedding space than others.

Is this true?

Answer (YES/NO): YES